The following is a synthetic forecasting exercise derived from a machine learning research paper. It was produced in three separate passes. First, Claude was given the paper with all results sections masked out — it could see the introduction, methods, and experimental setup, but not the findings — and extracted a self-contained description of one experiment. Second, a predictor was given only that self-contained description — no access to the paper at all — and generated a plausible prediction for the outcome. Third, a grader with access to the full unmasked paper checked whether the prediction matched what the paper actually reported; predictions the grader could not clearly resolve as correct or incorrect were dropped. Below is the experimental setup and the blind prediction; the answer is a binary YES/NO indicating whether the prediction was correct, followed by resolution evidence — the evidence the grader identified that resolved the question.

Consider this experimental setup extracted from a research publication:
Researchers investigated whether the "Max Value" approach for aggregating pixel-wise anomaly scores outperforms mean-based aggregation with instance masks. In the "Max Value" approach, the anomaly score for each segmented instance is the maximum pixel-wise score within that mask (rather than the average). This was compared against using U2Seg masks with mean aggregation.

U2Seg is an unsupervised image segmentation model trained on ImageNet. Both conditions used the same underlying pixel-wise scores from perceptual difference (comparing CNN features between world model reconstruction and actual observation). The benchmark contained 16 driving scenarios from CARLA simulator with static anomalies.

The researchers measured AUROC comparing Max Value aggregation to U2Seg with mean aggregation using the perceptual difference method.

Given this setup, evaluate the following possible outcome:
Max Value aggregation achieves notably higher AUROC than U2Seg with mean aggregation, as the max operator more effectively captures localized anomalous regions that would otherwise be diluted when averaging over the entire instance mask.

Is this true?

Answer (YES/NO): NO